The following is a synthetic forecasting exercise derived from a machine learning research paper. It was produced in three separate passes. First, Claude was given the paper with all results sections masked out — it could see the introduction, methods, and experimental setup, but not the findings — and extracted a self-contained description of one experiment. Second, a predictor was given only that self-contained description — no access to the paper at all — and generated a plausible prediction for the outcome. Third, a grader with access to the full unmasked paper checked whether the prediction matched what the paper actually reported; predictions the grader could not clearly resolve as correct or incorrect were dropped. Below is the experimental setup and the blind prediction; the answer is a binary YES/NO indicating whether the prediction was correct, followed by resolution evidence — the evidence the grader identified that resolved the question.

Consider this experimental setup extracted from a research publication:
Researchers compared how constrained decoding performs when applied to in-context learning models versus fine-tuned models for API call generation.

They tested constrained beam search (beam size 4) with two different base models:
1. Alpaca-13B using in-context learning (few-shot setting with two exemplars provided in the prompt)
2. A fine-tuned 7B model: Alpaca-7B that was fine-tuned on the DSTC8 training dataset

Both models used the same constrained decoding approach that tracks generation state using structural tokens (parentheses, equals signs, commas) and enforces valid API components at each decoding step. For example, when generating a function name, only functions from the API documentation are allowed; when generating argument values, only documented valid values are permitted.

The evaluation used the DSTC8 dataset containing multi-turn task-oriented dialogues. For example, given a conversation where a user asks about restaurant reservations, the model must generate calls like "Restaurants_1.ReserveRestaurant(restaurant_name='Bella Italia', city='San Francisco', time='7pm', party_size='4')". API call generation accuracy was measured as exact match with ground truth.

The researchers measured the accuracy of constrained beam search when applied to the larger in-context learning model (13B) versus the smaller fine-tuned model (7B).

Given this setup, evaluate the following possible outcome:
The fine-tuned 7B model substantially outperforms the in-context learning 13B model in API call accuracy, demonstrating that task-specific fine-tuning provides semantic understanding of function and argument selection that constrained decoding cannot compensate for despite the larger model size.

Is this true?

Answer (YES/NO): YES